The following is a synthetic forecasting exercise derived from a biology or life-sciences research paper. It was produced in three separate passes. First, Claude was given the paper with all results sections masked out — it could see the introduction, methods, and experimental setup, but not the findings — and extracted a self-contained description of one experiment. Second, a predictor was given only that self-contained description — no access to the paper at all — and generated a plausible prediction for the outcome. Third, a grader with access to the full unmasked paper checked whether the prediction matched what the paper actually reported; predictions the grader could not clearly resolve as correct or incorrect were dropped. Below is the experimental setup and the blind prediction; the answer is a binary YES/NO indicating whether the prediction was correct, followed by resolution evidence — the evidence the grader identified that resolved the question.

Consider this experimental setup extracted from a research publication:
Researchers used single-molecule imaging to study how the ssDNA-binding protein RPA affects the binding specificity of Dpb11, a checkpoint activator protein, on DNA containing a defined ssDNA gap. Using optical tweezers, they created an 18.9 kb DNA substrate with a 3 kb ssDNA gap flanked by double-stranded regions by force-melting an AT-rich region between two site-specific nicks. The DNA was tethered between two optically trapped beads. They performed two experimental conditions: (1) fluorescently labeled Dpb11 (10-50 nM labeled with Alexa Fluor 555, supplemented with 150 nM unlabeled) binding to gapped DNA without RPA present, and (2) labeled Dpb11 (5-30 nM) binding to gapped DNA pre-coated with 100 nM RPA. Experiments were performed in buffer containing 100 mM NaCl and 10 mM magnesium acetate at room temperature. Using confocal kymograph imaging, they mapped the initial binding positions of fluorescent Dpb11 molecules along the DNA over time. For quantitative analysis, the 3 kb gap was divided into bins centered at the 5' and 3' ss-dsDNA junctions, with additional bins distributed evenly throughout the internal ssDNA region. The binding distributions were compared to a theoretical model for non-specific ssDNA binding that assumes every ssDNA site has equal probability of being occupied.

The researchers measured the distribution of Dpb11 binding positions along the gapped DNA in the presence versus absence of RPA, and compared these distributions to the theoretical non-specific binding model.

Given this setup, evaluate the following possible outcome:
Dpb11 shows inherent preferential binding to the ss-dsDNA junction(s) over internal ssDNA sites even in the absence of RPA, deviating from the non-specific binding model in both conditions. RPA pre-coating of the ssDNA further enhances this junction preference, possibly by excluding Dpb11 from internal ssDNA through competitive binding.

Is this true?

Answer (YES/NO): NO